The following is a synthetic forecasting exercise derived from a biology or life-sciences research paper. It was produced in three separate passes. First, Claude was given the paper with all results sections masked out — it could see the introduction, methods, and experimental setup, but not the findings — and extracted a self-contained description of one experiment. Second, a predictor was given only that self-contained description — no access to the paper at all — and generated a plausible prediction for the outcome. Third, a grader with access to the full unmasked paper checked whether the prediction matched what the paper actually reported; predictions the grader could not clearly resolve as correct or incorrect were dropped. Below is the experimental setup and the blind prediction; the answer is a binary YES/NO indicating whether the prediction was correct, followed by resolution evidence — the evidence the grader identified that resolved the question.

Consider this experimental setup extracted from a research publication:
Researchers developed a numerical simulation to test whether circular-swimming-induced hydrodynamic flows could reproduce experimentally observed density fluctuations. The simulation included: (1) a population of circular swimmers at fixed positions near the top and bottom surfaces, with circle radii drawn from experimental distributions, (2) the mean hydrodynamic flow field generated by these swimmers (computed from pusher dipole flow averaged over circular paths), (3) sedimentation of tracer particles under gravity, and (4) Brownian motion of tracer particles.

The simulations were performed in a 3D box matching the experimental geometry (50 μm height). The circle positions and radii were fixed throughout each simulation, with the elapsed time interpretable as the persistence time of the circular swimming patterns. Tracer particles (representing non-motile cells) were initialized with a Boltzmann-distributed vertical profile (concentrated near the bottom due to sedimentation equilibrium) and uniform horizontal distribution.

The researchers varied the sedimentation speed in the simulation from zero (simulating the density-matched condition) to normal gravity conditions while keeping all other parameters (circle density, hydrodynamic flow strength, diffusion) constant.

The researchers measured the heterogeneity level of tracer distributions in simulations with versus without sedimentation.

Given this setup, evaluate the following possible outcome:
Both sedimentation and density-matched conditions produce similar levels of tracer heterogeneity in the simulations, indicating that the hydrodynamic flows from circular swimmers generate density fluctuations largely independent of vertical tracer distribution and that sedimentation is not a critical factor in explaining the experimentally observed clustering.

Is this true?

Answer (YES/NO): NO